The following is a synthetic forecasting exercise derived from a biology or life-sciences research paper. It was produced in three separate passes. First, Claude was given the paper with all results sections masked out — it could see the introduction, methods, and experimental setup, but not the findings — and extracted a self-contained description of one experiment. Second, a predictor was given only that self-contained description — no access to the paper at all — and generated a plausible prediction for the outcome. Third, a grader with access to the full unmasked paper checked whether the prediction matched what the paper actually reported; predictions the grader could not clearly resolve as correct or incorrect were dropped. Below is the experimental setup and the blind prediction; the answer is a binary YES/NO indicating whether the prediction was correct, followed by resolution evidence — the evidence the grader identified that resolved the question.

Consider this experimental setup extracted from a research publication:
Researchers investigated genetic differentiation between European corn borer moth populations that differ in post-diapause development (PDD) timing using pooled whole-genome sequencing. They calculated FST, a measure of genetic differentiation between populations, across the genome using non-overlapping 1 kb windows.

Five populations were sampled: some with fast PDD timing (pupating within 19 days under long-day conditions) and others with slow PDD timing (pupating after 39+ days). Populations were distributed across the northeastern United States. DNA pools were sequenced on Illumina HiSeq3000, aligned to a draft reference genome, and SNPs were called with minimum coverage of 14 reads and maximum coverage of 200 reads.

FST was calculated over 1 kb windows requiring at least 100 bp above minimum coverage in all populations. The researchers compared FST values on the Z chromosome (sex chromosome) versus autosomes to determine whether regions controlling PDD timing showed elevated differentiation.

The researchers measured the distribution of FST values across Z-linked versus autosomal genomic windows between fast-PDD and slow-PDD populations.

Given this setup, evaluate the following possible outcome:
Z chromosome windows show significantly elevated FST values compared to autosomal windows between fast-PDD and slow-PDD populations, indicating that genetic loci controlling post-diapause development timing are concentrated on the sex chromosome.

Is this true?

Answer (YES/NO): NO